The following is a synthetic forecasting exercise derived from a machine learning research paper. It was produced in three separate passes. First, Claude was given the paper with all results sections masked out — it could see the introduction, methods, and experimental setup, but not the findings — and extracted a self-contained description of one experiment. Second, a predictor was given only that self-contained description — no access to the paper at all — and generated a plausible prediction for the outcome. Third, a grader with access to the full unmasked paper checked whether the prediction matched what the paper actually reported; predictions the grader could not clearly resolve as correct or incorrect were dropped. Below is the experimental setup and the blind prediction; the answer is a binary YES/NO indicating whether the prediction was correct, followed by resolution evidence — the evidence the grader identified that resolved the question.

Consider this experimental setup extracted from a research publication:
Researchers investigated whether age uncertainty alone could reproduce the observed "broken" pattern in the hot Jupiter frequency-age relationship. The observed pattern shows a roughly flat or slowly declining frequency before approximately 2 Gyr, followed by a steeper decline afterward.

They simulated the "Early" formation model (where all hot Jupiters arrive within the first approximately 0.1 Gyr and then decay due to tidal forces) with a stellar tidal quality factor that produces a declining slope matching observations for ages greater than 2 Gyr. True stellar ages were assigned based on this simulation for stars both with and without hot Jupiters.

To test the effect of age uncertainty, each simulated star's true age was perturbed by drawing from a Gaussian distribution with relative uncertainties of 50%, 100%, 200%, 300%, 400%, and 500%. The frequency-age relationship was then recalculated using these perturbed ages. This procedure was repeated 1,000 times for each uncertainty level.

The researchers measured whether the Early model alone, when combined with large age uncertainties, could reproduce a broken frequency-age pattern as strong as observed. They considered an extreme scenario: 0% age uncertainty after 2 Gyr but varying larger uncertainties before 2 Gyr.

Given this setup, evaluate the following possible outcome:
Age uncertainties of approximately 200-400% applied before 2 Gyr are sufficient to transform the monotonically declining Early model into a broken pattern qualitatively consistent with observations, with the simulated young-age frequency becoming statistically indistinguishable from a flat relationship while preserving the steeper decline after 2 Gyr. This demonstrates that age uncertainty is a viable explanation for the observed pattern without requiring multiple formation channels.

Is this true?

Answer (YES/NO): NO